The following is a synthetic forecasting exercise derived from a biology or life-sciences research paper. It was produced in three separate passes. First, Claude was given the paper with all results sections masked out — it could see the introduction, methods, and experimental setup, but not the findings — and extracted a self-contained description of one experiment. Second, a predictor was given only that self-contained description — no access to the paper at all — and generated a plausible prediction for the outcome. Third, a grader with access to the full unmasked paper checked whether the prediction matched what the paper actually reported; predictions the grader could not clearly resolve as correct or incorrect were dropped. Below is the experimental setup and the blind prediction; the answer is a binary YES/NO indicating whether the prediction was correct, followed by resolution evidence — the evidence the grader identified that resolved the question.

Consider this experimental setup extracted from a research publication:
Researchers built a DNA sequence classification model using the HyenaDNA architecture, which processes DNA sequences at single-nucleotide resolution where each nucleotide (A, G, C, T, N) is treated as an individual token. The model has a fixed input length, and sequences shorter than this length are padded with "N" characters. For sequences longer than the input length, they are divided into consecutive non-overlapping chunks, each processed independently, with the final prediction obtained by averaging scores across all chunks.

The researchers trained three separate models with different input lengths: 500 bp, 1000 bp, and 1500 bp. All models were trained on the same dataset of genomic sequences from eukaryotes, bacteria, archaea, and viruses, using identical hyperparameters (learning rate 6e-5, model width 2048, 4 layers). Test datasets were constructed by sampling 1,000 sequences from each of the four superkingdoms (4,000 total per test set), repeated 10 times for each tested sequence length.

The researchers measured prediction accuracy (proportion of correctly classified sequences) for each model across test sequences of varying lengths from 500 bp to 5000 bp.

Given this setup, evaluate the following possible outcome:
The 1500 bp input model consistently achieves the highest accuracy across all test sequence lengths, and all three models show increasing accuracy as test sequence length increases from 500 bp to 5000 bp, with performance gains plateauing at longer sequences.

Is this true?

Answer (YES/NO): NO